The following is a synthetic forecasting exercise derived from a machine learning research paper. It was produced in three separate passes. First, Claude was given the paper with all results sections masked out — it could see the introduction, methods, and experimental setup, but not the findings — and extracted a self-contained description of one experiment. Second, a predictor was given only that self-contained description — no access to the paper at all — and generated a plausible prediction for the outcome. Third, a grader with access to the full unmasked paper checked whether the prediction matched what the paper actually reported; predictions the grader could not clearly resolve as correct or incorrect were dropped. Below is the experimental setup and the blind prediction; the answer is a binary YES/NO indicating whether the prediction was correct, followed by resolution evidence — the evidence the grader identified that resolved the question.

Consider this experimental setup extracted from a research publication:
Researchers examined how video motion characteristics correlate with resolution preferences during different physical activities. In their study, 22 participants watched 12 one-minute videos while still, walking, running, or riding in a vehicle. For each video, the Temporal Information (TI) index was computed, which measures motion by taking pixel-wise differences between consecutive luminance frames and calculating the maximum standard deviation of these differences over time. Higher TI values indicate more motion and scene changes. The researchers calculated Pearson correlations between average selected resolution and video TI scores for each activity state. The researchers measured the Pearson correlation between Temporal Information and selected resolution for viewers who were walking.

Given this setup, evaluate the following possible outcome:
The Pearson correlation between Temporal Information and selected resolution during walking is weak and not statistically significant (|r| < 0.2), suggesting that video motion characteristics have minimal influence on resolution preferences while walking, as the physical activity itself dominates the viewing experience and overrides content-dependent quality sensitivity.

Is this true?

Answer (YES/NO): NO